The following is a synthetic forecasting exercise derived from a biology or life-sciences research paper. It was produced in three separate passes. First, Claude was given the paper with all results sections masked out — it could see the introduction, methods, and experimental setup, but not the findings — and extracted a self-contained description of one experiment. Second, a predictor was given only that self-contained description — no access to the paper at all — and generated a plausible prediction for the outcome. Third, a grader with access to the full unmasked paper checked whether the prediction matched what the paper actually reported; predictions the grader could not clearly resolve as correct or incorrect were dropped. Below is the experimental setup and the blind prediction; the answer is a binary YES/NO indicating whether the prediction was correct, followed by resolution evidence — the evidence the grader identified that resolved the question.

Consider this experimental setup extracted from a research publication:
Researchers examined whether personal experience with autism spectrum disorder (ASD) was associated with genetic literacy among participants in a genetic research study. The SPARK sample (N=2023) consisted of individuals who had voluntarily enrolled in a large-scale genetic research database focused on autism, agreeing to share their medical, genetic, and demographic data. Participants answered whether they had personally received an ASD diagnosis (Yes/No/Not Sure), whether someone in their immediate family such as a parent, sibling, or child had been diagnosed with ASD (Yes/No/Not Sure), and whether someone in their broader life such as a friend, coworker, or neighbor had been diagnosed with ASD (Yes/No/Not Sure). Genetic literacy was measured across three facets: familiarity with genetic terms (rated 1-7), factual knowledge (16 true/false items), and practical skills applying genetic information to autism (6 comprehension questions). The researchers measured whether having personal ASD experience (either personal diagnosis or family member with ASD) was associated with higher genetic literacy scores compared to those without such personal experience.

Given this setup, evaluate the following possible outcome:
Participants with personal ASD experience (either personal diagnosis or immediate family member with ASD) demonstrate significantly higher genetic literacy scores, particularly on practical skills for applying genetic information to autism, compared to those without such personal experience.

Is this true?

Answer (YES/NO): NO